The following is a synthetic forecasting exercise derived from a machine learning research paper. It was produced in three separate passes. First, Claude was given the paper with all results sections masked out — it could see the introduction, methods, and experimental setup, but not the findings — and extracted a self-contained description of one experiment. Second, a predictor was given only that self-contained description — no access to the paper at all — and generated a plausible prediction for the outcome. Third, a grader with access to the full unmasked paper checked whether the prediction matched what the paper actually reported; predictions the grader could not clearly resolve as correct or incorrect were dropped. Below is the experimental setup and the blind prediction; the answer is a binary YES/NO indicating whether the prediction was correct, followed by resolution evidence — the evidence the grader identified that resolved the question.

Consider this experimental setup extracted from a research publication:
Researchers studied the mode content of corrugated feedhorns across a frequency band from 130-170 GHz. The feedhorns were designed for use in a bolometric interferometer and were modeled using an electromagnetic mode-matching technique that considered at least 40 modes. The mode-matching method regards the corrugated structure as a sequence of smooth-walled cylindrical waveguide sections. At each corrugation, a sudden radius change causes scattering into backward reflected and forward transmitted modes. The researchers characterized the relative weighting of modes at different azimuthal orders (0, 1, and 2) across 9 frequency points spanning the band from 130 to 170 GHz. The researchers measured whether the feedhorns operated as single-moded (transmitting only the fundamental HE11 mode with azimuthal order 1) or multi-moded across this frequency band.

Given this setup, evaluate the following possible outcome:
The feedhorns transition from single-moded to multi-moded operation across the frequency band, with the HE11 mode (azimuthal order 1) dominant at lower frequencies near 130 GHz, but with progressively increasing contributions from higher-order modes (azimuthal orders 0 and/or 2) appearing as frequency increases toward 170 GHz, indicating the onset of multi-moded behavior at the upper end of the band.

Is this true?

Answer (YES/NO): NO